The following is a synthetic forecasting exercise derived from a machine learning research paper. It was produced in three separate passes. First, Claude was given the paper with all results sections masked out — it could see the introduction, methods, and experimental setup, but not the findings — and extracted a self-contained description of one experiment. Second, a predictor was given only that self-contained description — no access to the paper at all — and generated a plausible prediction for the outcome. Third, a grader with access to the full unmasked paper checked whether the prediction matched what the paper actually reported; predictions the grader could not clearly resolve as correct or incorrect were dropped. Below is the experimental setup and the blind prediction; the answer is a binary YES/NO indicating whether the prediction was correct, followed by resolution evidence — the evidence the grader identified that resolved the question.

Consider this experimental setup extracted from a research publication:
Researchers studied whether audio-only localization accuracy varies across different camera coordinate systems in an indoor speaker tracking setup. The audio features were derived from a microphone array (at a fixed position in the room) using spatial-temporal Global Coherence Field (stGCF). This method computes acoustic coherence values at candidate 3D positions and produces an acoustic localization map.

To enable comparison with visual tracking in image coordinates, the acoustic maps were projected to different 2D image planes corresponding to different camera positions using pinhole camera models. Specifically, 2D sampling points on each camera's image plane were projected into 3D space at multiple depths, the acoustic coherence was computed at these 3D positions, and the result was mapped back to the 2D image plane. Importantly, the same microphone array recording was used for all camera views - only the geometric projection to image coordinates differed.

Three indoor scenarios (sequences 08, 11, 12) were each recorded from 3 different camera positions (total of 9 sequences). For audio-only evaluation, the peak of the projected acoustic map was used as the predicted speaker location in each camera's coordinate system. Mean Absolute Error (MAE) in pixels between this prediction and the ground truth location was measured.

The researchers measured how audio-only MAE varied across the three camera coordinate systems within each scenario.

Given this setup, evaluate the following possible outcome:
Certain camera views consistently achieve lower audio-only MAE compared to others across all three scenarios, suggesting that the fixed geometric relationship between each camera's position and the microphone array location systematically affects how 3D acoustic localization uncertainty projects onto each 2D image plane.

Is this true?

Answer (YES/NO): YES